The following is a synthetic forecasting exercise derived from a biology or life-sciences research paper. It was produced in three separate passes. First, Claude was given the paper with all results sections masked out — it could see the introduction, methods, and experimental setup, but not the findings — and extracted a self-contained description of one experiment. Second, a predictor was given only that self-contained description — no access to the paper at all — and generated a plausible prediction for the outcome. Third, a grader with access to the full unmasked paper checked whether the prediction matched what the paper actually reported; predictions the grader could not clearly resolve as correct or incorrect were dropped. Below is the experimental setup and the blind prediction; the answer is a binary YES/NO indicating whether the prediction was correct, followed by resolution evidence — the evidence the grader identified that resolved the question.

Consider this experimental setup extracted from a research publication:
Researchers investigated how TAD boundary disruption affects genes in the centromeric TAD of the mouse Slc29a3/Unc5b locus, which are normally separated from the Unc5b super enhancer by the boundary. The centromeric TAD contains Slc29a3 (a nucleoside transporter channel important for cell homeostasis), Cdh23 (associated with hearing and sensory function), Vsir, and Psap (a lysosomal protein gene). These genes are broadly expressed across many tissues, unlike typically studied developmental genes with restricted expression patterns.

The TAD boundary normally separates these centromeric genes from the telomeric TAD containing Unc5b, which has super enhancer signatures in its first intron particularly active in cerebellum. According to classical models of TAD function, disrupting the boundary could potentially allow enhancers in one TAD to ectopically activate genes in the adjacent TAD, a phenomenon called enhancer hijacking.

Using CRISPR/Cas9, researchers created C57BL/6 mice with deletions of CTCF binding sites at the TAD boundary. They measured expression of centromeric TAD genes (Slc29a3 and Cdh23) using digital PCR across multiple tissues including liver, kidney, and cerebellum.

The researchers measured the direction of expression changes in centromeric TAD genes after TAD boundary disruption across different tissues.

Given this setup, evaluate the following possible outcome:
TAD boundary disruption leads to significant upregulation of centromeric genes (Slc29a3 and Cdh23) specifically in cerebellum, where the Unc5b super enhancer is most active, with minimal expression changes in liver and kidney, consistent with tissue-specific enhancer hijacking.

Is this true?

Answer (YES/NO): NO